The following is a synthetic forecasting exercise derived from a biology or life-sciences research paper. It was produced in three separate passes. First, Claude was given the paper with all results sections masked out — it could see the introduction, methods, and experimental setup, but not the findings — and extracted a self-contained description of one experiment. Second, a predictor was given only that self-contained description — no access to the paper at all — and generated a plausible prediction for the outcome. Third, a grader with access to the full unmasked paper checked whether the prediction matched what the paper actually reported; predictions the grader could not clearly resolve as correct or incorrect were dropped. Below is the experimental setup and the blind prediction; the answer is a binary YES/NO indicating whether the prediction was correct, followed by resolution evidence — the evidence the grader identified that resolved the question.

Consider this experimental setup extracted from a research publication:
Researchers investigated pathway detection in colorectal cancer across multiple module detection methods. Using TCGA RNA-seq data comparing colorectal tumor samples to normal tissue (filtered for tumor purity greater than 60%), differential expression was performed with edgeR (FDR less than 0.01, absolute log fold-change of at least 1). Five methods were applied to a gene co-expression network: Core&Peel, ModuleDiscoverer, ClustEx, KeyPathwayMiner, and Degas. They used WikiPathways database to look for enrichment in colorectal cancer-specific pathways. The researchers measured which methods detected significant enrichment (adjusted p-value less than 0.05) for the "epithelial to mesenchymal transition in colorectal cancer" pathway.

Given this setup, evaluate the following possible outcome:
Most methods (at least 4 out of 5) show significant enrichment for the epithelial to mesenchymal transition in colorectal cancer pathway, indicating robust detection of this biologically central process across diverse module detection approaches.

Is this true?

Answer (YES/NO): NO